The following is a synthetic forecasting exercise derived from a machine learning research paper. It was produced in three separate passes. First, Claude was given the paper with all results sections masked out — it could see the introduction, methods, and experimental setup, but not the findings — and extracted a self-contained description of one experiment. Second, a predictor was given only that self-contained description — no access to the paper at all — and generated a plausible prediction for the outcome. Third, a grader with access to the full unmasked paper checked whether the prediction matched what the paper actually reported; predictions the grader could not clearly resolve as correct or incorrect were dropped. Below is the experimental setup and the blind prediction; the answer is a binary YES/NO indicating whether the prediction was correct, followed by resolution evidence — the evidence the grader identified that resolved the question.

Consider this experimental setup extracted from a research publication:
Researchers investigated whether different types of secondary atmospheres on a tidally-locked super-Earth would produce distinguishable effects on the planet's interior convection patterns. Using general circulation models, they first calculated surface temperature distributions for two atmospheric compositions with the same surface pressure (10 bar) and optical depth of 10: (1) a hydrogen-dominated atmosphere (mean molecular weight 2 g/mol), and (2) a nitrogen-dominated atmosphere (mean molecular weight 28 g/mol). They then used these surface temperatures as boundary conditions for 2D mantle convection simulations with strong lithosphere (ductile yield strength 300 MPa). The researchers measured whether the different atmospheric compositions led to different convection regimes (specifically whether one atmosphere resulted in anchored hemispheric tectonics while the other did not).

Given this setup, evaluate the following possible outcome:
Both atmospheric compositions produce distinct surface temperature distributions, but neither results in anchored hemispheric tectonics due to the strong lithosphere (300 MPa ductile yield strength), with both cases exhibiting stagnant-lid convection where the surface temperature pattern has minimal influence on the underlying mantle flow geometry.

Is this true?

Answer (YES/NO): NO